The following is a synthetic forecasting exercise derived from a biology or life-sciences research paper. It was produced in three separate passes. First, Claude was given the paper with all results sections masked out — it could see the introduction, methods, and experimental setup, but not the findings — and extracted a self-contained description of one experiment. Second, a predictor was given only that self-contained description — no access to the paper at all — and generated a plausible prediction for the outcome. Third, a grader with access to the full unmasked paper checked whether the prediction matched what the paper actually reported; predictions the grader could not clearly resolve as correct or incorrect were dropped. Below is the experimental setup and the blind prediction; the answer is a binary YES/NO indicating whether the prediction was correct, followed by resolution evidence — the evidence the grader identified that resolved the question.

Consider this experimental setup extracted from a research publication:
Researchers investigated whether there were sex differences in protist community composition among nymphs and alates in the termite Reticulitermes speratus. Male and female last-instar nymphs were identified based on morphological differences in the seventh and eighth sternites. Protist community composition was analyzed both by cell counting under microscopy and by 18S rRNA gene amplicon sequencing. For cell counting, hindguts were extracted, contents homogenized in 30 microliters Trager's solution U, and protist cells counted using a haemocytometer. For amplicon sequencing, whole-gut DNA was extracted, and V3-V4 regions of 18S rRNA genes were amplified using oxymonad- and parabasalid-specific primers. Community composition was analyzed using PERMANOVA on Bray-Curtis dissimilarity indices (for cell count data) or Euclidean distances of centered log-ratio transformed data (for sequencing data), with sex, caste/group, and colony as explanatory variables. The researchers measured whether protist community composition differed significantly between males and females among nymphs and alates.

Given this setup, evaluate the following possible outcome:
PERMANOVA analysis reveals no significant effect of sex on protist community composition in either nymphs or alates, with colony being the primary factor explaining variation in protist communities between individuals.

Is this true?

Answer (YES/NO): NO